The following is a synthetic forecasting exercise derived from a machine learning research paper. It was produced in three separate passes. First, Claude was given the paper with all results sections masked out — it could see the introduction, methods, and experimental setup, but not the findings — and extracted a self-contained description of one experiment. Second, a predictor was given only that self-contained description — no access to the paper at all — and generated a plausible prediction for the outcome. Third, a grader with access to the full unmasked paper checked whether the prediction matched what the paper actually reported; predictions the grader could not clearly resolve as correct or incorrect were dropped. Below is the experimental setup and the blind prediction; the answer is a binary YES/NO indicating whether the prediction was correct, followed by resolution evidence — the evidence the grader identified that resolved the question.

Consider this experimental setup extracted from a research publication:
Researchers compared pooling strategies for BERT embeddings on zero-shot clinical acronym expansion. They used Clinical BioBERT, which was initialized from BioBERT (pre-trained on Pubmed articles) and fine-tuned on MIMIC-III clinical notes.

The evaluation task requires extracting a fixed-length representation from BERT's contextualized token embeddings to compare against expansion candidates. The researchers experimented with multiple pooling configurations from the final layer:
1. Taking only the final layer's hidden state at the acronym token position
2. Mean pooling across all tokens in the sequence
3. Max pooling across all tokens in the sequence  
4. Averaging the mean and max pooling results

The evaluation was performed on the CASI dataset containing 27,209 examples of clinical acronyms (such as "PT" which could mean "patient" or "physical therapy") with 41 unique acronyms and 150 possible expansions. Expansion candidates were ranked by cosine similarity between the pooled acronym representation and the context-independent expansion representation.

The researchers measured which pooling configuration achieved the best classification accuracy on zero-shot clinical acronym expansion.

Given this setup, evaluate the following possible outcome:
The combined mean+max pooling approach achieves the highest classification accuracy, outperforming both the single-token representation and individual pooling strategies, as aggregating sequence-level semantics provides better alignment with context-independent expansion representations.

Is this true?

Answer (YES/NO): YES